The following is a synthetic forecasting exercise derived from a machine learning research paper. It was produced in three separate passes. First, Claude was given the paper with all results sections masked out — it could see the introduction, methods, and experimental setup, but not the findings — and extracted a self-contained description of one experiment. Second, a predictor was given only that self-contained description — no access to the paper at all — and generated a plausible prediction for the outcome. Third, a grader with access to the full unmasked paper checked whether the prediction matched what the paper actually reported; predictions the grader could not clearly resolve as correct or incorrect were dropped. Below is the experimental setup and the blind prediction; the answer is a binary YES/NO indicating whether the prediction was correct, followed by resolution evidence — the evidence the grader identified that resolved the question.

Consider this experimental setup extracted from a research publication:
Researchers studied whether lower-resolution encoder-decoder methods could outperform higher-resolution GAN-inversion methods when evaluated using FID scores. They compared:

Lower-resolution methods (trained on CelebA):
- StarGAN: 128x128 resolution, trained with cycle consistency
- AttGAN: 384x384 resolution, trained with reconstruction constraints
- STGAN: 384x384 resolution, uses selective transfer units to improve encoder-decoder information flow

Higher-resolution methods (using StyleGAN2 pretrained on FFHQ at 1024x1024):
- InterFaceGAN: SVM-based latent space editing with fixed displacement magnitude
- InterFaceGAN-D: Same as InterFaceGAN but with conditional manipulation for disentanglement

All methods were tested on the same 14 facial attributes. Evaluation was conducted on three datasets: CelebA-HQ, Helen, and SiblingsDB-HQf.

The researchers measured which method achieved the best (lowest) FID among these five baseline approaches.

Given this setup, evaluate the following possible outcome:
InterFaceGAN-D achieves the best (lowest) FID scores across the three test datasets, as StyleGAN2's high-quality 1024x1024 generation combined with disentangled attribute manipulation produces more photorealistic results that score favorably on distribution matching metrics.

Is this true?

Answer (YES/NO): NO